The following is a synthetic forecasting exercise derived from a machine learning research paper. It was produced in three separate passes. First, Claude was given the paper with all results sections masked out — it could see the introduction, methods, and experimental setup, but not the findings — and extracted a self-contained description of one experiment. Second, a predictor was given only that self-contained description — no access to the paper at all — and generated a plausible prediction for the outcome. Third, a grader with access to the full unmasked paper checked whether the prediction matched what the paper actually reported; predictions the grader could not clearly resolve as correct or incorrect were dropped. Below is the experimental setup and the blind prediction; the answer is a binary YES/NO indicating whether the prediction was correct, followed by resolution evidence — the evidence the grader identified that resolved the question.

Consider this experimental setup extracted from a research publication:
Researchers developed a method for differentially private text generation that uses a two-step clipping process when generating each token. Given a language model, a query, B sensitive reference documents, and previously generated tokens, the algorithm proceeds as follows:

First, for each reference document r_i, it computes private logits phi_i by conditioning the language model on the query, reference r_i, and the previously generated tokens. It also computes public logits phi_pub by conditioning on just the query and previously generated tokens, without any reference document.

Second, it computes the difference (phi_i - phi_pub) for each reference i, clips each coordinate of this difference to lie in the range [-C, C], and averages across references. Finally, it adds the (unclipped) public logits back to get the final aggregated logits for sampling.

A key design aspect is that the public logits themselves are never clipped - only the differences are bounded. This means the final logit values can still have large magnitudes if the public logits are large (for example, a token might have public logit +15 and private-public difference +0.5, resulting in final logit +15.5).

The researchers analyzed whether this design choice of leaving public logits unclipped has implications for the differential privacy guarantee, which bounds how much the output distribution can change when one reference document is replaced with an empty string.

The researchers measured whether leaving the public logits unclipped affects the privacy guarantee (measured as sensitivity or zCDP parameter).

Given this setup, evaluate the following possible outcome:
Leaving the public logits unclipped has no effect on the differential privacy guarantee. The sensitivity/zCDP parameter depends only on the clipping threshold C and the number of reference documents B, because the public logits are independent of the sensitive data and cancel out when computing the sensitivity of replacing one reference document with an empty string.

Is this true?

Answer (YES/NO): YES